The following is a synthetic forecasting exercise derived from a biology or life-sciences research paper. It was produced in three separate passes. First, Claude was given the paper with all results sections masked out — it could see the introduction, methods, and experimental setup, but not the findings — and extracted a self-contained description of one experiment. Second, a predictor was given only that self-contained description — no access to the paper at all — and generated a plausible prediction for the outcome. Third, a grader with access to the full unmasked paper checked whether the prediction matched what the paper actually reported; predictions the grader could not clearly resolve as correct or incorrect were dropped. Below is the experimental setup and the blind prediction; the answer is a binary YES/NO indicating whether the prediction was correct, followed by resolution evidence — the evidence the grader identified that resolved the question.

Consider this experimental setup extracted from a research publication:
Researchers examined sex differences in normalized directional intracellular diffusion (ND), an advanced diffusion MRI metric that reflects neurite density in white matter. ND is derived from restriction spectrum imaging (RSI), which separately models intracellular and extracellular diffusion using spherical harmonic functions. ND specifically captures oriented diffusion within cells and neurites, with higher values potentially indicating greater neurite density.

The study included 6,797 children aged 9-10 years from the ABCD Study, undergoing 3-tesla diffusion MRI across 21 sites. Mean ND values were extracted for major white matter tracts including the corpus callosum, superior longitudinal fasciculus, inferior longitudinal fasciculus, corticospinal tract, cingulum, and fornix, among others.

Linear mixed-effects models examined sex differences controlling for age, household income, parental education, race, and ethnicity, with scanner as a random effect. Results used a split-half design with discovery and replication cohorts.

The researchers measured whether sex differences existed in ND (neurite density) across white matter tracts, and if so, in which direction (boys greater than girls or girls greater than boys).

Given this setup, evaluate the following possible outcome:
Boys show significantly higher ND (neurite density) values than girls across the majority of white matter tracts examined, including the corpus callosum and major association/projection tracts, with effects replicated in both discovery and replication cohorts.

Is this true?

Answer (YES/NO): NO